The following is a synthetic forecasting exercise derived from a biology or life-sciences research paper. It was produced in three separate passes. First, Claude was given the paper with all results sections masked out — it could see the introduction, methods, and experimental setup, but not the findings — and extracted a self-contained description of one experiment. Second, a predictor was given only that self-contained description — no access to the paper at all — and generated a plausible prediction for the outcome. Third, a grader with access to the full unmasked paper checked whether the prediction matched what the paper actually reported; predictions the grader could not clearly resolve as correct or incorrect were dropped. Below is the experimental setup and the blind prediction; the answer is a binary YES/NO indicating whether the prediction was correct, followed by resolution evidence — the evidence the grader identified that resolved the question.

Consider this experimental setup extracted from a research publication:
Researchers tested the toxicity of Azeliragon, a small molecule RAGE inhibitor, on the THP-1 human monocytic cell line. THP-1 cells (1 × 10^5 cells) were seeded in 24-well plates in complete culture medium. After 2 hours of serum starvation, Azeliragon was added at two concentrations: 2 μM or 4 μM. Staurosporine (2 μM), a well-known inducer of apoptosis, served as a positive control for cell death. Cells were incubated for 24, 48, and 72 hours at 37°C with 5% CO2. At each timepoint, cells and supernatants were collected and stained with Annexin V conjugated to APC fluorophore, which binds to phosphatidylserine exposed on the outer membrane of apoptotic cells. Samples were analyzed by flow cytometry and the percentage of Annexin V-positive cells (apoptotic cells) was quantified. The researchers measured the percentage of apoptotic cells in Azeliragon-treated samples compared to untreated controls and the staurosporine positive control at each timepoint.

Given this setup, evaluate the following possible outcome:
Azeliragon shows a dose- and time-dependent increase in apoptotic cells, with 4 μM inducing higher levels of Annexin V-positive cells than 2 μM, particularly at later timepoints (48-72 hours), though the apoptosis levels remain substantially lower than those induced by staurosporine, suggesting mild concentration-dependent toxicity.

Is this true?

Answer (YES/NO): NO